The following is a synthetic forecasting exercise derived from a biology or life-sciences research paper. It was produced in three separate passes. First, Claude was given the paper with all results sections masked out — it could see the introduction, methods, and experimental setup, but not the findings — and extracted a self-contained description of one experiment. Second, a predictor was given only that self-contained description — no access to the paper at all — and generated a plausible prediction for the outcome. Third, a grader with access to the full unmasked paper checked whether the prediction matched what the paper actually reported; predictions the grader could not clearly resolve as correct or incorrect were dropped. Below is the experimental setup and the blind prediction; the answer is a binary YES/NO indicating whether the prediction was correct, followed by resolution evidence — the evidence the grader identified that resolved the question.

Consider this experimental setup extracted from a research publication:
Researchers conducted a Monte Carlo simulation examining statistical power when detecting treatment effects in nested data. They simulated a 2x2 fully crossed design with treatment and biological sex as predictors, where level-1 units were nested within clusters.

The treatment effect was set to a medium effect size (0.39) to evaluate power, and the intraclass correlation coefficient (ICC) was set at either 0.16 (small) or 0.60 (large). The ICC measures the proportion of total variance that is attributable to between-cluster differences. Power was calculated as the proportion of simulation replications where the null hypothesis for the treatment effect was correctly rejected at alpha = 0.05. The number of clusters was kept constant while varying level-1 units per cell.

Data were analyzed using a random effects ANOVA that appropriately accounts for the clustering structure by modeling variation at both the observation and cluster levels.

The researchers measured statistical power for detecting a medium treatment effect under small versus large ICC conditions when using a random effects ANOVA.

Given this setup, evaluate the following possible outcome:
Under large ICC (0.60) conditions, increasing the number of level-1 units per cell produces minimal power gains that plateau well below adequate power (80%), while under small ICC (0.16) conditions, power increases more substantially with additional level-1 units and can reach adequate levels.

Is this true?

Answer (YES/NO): NO